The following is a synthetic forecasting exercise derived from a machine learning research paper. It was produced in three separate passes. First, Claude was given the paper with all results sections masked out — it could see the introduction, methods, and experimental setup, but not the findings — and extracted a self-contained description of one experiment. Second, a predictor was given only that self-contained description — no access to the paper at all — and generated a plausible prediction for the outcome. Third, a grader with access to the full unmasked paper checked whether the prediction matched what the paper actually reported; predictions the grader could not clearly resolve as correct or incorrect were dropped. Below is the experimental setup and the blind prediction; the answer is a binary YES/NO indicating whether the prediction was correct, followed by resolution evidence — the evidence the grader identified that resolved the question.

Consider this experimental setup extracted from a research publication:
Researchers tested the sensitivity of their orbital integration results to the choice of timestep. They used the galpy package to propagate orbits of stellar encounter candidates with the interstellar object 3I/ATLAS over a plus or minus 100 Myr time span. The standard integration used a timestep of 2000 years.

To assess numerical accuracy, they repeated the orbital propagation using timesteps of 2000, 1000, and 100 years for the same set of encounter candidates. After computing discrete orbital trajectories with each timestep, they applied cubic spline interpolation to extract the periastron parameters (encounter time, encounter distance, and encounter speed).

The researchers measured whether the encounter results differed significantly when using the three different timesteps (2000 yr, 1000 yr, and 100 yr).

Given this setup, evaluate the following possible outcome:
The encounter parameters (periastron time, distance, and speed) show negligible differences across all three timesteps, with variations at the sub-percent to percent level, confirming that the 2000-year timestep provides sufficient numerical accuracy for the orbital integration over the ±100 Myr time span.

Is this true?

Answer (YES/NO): NO